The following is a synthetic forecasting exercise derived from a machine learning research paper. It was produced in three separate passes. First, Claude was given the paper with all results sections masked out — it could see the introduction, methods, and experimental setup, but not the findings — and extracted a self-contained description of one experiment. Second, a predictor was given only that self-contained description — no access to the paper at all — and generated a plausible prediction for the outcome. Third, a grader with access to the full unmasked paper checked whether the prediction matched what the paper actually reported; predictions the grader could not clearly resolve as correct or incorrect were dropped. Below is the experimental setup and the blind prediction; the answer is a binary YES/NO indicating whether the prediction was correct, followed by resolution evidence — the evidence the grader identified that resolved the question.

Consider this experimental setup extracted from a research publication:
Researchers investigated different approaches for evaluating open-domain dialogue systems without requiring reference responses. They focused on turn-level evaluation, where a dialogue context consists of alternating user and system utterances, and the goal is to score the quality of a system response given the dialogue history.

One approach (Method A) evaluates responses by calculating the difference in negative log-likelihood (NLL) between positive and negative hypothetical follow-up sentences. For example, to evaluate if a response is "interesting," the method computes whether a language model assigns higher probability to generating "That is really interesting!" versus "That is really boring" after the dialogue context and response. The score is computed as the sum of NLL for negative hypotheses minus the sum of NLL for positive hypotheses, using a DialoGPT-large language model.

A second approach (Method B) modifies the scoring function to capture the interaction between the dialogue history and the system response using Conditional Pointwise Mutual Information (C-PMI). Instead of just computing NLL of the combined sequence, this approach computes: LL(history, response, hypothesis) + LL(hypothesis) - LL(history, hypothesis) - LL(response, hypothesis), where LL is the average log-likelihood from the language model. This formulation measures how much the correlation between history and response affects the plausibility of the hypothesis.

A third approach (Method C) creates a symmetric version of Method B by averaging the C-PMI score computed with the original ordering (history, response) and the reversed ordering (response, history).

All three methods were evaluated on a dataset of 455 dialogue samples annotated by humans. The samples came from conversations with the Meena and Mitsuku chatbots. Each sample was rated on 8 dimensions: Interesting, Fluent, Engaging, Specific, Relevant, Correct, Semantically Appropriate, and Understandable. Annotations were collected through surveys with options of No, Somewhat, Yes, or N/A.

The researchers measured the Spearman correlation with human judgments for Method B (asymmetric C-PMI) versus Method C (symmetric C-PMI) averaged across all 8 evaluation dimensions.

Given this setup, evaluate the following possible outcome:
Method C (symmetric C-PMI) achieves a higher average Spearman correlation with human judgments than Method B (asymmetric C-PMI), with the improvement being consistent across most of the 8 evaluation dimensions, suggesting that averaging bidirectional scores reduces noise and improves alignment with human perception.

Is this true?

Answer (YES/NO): NO